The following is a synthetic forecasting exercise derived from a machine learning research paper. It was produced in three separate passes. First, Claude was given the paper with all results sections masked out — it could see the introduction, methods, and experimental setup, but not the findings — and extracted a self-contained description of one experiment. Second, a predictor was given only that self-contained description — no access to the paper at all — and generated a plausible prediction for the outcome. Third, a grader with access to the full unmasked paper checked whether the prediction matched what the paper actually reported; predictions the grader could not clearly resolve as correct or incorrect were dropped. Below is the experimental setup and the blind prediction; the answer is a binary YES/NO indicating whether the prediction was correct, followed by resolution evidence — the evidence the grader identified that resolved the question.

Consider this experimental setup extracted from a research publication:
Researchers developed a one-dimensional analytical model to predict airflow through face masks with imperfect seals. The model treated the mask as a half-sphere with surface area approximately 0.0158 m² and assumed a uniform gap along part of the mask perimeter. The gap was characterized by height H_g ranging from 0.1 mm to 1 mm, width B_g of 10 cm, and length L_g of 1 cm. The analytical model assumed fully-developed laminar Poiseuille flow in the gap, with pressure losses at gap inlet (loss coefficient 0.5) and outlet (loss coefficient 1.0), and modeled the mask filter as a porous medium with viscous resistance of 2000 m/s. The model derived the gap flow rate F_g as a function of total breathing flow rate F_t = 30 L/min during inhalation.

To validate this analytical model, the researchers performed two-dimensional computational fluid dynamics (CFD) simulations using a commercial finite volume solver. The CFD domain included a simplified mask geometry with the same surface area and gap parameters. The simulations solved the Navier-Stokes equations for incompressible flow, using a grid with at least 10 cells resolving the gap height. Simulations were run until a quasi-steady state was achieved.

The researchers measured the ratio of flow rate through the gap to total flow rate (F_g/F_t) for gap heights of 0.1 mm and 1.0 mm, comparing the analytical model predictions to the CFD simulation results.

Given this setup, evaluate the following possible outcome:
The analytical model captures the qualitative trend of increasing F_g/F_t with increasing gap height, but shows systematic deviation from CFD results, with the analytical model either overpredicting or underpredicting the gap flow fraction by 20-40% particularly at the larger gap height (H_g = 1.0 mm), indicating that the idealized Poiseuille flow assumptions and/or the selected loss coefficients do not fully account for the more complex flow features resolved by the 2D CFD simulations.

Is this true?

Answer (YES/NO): NO